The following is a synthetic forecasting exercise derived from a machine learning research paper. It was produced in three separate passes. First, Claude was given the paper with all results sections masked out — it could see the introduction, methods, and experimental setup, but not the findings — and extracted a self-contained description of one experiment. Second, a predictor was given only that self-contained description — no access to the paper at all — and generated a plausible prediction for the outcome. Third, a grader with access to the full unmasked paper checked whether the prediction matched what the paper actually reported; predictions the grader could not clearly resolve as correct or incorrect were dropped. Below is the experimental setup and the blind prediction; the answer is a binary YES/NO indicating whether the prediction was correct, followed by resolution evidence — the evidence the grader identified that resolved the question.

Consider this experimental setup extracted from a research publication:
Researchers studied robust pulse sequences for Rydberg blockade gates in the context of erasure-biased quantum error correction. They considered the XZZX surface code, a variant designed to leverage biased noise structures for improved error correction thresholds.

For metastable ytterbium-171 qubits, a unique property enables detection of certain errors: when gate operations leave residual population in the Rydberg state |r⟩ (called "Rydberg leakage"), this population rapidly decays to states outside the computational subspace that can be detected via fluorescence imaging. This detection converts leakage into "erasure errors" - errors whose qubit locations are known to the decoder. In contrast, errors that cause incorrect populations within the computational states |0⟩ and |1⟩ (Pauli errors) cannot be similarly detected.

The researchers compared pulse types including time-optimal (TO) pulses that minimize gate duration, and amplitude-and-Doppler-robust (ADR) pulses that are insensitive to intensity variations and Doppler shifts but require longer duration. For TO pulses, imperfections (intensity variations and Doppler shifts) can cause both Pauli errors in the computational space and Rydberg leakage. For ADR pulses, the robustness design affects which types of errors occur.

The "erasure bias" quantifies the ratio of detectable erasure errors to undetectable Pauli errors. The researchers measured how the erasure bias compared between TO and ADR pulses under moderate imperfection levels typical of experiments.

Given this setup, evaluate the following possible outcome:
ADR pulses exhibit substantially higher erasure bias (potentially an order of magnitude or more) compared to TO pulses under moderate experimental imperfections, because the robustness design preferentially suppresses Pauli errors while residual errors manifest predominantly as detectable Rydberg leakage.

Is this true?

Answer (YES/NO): YES